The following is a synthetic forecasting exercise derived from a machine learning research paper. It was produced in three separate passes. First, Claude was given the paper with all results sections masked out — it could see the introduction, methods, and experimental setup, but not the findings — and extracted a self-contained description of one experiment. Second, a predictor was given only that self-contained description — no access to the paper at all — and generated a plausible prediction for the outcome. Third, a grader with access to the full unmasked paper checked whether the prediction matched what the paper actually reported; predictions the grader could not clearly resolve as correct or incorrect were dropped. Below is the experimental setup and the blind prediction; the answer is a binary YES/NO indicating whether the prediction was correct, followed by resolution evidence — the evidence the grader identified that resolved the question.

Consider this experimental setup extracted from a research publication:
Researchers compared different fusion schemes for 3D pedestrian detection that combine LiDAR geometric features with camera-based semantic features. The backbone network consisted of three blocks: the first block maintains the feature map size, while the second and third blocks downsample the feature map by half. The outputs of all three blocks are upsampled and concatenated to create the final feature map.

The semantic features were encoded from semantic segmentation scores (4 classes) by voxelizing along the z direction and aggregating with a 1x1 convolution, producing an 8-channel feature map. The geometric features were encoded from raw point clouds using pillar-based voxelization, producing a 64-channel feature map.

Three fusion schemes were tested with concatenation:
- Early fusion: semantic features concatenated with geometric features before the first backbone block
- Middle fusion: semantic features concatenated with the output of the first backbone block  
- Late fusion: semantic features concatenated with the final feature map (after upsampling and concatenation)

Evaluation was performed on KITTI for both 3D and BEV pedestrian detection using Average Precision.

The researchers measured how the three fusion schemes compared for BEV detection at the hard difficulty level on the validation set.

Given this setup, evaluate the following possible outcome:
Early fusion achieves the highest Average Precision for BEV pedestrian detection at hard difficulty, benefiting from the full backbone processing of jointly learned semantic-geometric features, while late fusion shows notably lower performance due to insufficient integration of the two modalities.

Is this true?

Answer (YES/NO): NO